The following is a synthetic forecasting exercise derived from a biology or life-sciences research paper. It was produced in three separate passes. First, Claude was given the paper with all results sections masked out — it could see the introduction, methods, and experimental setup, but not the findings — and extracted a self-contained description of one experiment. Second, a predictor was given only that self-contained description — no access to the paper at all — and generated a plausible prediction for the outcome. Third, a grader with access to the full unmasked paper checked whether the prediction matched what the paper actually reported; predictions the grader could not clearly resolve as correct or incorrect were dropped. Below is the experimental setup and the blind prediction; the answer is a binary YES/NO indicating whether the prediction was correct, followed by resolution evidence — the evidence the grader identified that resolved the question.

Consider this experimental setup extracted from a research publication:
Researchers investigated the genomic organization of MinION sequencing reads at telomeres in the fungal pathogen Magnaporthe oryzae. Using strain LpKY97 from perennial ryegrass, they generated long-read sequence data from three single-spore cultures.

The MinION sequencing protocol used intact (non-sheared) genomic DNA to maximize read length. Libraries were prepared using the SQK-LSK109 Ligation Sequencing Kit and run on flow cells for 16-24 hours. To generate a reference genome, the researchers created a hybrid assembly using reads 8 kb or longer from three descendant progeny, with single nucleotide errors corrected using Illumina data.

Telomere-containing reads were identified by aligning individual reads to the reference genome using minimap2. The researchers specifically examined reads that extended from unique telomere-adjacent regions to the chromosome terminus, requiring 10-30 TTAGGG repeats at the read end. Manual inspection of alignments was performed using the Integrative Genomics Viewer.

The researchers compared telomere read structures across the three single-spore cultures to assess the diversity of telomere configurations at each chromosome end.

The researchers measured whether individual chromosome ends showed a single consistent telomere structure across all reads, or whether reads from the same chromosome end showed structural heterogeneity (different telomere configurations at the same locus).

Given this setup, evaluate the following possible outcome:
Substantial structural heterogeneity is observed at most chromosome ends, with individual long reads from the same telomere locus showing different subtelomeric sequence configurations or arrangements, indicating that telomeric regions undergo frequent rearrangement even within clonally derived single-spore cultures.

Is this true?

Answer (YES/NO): NO